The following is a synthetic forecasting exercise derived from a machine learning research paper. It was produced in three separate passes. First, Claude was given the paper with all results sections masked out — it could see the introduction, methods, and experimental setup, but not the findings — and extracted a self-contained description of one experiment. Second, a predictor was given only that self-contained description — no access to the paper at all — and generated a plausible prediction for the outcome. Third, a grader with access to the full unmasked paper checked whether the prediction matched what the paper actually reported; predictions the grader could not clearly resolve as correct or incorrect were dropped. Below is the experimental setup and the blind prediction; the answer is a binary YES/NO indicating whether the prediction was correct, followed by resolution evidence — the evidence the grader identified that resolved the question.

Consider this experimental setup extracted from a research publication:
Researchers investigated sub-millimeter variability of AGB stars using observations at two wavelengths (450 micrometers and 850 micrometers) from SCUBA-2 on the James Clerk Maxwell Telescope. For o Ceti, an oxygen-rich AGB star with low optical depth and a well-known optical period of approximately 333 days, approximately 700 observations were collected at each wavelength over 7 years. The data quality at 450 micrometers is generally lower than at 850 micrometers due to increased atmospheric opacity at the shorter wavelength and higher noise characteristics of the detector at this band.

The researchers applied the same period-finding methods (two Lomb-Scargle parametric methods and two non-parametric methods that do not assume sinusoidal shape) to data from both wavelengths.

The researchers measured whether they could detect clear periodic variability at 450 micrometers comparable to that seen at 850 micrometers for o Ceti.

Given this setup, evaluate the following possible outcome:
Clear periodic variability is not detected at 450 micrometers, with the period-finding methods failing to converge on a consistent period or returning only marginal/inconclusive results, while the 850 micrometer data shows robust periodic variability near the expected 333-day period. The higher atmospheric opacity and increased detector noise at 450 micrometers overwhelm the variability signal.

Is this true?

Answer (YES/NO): NO